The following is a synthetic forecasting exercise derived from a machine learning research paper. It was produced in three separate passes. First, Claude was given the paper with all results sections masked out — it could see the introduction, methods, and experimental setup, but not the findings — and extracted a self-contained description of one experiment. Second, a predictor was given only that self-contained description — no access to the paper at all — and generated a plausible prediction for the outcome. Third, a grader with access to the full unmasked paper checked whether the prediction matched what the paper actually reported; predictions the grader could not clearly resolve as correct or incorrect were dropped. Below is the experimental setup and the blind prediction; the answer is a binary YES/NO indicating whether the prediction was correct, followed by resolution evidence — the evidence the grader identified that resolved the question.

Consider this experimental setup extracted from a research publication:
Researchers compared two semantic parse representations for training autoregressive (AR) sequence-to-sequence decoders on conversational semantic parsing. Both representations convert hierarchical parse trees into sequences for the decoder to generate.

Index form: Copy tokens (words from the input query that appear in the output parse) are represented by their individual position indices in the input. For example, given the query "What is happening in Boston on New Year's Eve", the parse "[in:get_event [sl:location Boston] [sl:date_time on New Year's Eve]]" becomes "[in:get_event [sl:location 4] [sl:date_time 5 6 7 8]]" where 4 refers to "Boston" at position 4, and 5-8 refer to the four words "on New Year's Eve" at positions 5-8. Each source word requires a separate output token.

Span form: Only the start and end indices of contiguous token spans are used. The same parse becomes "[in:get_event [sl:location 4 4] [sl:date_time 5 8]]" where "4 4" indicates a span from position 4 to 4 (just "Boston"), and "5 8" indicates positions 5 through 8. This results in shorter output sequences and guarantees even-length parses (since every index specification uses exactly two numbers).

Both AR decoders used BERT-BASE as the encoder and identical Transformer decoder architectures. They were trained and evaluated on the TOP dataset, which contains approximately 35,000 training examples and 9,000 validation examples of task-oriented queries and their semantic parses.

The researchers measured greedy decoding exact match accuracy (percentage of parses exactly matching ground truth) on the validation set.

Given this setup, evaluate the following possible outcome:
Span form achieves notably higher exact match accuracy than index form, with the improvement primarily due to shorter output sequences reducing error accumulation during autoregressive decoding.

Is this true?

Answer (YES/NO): NO